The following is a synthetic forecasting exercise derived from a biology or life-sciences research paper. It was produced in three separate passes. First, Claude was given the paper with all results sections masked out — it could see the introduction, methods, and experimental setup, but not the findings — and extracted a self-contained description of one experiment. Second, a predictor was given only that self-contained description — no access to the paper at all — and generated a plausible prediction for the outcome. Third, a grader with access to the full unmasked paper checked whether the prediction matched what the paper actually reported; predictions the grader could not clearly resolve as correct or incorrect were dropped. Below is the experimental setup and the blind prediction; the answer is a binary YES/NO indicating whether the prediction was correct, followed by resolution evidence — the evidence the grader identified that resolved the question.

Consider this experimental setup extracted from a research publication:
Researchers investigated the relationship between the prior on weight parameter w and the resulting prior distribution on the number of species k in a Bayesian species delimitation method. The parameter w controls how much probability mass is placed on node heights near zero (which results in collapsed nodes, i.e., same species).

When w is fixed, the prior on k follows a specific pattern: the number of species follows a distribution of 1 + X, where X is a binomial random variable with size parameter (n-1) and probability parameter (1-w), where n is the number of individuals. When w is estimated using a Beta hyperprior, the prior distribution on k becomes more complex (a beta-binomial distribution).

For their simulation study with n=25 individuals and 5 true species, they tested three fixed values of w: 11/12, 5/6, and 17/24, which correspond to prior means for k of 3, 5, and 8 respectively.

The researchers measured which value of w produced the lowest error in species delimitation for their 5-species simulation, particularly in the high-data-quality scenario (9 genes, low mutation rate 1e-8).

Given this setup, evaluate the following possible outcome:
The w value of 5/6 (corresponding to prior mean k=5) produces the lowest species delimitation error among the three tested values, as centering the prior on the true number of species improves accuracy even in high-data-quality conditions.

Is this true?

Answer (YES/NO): NO